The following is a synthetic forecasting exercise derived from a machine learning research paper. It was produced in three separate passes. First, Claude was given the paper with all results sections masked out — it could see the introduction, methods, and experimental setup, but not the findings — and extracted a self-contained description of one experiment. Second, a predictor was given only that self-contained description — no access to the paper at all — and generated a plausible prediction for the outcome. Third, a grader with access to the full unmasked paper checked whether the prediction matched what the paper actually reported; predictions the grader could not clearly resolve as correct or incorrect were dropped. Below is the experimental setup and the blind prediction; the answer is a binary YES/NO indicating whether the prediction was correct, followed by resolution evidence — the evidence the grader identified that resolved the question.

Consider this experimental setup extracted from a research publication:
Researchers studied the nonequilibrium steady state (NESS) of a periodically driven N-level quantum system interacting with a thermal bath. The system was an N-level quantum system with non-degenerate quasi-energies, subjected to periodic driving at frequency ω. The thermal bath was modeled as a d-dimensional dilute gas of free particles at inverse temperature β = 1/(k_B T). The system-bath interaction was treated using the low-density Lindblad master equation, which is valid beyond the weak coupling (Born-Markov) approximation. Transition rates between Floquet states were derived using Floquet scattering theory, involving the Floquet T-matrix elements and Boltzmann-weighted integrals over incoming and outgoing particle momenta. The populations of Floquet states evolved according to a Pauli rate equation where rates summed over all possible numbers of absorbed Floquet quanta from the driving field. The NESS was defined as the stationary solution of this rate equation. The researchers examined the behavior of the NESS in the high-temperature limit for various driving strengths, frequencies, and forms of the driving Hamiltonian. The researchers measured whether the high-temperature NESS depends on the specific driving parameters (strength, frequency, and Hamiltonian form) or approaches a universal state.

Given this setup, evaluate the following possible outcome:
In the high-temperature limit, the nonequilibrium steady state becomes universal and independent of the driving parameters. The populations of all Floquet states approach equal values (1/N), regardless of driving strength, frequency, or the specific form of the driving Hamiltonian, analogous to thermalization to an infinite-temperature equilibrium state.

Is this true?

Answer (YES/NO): YES